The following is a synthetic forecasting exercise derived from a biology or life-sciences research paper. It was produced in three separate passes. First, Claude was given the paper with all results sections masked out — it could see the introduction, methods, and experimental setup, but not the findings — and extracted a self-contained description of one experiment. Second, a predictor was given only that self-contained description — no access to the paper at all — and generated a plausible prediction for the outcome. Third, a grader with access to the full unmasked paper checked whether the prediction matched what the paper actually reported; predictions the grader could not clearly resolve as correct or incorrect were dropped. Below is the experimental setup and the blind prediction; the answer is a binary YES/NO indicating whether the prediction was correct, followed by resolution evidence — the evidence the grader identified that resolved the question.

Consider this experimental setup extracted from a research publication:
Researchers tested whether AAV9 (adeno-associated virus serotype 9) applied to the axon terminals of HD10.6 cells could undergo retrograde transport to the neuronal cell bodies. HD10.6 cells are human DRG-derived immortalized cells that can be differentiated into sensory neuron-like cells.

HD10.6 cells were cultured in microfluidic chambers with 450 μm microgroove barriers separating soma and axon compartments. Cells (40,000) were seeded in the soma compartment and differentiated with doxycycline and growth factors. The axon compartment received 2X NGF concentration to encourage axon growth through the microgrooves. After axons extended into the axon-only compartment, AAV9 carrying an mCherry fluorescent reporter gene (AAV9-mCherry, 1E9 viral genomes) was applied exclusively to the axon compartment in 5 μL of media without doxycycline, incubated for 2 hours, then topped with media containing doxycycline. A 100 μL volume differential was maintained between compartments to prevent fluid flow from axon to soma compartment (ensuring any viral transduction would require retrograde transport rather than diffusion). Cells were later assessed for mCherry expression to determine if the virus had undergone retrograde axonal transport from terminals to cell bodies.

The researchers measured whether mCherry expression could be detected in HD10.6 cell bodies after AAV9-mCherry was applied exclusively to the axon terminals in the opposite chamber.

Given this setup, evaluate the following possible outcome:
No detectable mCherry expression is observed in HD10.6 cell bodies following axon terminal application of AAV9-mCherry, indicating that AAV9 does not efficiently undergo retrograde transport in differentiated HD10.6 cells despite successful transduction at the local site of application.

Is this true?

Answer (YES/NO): NO